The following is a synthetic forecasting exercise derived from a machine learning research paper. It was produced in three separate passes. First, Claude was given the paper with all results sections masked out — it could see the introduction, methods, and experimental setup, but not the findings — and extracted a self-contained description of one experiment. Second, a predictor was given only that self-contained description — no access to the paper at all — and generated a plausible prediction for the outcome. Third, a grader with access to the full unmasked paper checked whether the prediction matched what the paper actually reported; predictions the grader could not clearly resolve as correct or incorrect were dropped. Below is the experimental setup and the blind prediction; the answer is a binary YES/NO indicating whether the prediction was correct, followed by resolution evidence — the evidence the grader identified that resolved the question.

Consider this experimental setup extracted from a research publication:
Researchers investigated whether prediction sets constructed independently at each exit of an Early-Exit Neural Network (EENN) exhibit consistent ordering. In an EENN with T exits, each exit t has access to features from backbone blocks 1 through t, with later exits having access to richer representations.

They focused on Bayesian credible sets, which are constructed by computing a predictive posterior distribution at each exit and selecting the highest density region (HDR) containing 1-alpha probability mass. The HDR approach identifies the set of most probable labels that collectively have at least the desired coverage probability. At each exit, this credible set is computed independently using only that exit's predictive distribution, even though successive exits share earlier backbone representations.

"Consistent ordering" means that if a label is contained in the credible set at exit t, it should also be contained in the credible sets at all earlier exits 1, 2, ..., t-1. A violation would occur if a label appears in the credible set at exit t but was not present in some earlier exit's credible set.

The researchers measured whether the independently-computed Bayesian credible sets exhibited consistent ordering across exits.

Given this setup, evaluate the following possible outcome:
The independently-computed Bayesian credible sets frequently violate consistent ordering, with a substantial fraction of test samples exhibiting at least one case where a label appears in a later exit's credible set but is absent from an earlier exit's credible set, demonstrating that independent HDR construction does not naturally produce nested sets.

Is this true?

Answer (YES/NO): YES